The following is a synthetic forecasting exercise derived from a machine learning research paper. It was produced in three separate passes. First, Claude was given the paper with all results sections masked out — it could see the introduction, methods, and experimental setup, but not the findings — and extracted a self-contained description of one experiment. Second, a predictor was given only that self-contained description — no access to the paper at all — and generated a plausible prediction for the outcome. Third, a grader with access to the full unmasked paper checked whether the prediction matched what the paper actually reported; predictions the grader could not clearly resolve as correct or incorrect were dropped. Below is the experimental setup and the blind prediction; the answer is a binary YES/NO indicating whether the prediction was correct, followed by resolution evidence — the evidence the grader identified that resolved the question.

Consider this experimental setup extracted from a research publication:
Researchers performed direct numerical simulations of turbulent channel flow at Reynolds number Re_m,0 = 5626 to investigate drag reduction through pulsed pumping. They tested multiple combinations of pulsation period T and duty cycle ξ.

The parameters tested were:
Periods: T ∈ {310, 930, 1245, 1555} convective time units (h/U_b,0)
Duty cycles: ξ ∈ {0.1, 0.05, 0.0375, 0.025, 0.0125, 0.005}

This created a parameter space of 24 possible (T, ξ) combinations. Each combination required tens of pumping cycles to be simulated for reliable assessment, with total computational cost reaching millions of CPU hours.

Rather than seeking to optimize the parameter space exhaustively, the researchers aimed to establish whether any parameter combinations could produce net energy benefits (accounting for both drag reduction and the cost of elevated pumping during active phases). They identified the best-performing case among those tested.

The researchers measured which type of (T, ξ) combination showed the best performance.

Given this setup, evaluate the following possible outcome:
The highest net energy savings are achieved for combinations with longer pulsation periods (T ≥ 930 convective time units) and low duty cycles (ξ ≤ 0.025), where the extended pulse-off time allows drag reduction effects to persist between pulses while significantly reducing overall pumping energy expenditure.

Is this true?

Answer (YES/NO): NO